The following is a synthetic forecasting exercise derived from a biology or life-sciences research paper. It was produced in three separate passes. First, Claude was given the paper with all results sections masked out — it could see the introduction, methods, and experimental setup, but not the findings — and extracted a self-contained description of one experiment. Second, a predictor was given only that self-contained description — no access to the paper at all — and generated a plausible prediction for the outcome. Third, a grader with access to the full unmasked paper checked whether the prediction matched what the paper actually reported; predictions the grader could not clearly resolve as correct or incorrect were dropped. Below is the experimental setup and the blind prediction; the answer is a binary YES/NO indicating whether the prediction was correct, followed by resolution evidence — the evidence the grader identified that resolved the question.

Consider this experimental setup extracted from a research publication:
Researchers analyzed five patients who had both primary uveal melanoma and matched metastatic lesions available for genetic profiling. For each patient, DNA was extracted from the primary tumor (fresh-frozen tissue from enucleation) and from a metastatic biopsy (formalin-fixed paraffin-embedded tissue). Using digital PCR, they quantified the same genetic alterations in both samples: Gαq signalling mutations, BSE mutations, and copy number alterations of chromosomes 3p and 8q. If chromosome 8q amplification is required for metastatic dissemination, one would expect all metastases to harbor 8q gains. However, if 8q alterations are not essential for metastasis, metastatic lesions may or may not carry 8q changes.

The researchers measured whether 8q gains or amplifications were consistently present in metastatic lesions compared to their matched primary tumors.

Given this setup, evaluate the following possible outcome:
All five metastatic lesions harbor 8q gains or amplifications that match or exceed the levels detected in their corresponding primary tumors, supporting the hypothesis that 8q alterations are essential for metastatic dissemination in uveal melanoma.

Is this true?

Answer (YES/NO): NO